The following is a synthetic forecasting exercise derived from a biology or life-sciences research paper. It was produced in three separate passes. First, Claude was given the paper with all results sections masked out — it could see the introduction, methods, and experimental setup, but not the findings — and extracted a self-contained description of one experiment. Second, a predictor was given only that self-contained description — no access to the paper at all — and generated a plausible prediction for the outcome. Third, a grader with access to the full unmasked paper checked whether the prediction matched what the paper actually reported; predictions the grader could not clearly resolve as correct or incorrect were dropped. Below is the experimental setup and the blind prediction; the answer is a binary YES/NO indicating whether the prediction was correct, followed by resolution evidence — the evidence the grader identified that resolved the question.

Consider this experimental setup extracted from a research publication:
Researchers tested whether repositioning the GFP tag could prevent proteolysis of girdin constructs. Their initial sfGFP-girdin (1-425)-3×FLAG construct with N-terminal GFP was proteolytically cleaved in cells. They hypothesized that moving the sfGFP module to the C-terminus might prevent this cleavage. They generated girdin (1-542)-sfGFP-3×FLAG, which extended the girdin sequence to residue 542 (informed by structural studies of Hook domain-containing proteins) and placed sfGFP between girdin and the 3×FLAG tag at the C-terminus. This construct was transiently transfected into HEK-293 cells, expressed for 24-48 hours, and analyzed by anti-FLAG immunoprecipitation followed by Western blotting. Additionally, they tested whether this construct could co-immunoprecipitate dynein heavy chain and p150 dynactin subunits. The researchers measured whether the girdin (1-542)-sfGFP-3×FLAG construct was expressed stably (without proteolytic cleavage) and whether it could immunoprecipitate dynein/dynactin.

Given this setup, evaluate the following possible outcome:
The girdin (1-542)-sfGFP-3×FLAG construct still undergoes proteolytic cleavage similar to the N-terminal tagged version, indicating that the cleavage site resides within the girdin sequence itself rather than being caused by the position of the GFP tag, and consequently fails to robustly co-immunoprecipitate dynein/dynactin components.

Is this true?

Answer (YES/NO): NO